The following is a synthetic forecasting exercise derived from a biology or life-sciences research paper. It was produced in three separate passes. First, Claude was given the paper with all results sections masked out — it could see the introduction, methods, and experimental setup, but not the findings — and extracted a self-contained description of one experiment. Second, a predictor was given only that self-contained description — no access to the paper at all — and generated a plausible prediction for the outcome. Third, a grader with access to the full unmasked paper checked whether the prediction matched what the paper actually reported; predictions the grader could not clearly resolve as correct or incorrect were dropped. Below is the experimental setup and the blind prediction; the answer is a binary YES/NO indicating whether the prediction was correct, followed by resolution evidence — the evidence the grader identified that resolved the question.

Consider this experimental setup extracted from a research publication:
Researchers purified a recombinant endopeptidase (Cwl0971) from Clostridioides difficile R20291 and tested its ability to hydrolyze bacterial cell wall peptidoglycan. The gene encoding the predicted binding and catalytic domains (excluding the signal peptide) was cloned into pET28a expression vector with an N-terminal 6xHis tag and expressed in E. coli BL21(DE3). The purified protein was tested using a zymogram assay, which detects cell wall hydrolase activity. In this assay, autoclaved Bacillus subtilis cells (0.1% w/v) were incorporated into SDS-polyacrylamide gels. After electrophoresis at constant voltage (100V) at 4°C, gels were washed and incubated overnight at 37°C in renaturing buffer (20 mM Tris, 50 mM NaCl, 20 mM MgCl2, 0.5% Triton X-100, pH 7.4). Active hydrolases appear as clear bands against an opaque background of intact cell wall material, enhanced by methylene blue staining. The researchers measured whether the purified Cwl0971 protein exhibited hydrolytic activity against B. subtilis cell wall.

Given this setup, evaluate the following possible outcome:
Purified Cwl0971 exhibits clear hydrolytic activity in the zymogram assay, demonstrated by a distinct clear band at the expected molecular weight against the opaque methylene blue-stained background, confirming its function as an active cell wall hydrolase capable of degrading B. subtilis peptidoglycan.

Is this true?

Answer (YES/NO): YES